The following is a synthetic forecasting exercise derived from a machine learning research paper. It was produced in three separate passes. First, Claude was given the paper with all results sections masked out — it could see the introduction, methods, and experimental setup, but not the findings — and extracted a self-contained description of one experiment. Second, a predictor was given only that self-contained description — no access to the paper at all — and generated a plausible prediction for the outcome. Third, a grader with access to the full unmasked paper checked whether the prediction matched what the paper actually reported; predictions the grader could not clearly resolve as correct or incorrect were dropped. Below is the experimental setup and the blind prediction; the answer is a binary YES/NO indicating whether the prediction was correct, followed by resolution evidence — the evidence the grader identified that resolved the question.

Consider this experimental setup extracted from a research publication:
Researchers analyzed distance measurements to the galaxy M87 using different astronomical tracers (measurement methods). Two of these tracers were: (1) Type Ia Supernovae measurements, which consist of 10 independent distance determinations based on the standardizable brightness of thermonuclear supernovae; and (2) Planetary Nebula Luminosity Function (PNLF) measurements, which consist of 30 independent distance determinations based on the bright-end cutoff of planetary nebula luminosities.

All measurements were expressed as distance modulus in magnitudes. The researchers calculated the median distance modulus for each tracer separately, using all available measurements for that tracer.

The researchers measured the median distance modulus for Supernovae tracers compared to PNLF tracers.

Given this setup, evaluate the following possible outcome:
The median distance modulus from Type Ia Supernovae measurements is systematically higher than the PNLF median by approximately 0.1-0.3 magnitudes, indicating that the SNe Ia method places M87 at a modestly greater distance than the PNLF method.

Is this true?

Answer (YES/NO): NO